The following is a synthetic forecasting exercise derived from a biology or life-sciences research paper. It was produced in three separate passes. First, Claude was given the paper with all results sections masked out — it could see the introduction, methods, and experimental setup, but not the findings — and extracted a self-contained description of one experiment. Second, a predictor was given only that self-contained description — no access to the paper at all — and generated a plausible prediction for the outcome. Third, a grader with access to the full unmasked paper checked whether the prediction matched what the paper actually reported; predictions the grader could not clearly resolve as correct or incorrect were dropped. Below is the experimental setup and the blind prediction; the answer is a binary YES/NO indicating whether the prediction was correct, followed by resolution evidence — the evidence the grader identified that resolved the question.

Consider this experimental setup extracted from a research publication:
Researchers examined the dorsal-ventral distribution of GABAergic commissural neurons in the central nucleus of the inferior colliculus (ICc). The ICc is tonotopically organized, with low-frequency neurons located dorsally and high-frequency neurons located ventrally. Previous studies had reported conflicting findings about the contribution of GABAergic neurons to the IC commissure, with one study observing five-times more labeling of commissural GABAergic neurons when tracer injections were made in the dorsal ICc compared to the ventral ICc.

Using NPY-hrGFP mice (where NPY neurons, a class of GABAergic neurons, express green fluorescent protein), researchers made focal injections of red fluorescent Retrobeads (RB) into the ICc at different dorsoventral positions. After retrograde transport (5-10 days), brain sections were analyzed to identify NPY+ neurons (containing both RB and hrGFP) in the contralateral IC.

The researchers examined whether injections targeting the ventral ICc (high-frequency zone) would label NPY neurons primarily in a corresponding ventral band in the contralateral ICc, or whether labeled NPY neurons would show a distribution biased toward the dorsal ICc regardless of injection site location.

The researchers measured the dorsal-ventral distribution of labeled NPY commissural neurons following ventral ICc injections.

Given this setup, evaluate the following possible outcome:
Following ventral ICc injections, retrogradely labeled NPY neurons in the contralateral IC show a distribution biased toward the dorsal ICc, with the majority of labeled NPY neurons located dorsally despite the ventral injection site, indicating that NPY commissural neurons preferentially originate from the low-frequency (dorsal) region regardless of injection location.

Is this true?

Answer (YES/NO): YES